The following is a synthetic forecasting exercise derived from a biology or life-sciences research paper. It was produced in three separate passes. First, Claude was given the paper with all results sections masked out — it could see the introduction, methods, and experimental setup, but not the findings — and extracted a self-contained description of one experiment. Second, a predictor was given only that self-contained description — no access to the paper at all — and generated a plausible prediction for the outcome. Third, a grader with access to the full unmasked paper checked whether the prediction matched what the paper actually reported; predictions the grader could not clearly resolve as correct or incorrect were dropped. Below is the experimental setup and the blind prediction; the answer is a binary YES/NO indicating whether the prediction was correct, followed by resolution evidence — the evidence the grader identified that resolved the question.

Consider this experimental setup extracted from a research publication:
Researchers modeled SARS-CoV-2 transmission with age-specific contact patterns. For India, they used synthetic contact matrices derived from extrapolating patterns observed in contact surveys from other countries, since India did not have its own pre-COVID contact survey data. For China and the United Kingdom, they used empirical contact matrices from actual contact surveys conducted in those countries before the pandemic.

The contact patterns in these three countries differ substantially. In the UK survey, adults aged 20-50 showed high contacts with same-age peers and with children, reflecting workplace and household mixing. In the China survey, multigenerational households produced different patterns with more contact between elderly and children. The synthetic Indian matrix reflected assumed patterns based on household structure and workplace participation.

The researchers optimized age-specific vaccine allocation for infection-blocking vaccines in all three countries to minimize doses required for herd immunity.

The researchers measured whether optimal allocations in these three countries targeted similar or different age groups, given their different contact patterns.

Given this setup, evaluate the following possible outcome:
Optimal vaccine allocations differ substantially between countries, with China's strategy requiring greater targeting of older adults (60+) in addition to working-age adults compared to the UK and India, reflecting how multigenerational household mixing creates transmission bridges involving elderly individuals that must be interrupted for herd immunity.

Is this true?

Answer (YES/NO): YES